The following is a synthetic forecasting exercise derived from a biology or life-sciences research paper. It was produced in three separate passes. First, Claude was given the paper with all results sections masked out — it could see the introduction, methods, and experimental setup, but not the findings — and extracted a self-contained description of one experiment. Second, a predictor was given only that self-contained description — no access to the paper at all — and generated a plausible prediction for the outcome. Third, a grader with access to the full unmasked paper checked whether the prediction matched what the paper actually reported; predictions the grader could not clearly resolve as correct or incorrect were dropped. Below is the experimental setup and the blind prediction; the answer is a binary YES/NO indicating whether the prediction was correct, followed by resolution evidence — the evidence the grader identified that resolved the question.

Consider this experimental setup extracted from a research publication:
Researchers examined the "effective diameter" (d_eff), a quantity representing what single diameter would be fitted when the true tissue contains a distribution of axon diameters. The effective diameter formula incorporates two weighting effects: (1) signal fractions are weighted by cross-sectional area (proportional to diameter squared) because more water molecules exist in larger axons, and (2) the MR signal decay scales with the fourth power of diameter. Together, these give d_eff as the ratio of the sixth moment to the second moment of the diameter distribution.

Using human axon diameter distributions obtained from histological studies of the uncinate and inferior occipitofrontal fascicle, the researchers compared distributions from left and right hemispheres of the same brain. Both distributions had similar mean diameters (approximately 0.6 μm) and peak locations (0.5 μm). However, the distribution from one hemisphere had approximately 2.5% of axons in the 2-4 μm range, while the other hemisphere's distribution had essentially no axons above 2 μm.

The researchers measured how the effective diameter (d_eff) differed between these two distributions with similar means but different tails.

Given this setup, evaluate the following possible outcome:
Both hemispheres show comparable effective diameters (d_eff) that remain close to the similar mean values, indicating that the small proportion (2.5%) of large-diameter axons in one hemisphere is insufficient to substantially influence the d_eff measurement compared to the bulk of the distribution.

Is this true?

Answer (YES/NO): NO